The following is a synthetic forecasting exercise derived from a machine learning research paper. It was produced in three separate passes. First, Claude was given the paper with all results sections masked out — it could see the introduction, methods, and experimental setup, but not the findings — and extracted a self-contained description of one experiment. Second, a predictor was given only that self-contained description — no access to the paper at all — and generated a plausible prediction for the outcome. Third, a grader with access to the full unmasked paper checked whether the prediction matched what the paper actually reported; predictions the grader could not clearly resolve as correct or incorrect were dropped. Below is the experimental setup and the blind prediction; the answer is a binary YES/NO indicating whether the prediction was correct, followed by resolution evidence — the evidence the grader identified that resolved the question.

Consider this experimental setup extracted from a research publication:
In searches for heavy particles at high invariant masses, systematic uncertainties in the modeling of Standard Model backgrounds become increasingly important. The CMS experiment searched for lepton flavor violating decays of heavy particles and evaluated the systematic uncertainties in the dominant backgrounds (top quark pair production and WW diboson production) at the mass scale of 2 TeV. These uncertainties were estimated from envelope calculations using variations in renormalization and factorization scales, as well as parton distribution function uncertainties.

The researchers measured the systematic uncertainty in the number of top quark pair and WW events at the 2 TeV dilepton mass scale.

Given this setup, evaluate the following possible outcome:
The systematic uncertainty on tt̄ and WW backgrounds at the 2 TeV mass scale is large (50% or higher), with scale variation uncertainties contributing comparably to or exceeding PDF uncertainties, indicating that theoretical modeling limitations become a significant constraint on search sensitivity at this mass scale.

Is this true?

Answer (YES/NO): NO